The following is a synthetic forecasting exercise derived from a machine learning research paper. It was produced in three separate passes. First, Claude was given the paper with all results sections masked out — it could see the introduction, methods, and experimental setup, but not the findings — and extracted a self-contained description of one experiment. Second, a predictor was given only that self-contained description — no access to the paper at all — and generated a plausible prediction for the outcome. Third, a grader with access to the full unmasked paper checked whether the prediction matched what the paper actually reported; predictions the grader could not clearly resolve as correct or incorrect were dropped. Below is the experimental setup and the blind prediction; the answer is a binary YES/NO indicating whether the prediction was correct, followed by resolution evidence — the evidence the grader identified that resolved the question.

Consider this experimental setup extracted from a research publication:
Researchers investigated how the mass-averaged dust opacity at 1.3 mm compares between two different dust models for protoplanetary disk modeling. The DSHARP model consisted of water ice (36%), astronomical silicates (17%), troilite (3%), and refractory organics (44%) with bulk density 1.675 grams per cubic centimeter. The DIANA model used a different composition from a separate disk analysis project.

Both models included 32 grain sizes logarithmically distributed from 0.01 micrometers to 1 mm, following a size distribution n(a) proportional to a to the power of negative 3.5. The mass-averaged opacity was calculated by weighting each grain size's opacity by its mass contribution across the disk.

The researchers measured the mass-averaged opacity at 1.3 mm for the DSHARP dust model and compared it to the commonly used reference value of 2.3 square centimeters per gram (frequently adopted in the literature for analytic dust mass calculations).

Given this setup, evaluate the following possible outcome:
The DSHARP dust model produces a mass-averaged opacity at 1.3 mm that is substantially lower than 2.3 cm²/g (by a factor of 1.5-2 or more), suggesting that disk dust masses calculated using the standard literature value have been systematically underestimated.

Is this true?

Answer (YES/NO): NO